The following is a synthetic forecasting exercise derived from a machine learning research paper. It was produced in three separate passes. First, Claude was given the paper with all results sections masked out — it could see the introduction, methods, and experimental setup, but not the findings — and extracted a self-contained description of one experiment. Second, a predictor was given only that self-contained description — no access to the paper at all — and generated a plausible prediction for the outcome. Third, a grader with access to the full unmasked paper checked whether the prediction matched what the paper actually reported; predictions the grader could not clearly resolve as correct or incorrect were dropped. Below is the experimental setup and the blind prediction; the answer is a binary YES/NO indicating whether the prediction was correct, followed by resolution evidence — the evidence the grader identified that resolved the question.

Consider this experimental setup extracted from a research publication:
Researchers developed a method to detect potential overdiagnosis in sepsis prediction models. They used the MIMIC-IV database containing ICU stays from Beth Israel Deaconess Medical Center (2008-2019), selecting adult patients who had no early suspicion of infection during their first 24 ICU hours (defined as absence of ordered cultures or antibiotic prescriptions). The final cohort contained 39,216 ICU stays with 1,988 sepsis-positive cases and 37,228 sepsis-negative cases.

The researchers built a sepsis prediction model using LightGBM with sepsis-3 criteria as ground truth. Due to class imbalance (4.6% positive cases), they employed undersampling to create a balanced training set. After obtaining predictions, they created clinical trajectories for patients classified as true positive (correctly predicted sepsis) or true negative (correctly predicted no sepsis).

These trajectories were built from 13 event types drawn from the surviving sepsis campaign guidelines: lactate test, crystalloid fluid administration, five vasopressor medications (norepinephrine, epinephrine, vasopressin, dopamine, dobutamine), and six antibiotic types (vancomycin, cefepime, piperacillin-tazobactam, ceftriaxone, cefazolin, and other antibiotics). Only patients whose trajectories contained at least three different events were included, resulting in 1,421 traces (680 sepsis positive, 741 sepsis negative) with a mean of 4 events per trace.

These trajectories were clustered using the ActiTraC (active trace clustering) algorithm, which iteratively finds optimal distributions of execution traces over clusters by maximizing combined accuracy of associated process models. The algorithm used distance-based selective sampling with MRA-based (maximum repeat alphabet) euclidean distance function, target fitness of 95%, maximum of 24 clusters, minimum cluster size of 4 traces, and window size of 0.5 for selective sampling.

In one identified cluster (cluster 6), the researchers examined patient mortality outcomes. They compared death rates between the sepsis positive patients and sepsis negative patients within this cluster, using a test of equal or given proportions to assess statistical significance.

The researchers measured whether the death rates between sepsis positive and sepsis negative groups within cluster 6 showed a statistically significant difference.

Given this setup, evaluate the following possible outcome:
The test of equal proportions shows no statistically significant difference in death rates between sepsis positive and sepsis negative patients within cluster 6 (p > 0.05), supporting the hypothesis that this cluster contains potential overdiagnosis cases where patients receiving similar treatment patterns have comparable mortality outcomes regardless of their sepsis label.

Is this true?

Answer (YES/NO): YES